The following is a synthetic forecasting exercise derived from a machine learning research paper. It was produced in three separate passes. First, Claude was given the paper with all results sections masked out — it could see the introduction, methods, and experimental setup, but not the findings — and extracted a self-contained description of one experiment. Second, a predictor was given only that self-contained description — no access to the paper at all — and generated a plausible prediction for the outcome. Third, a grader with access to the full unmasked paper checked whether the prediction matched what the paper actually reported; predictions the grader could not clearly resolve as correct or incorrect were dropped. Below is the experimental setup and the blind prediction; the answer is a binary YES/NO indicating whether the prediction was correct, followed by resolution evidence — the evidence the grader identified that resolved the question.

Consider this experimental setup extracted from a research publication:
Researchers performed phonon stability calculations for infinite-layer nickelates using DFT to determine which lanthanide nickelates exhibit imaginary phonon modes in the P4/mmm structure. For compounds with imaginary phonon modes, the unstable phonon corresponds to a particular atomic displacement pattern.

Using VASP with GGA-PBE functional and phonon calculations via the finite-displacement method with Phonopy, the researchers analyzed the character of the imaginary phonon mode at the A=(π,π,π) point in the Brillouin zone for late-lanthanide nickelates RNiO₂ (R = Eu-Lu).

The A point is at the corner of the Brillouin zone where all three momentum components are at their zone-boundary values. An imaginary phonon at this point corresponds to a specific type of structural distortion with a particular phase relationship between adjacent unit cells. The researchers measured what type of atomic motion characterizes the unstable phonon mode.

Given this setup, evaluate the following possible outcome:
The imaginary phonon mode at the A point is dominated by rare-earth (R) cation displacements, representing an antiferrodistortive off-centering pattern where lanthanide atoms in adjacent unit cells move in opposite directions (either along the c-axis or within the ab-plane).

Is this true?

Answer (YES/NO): NO